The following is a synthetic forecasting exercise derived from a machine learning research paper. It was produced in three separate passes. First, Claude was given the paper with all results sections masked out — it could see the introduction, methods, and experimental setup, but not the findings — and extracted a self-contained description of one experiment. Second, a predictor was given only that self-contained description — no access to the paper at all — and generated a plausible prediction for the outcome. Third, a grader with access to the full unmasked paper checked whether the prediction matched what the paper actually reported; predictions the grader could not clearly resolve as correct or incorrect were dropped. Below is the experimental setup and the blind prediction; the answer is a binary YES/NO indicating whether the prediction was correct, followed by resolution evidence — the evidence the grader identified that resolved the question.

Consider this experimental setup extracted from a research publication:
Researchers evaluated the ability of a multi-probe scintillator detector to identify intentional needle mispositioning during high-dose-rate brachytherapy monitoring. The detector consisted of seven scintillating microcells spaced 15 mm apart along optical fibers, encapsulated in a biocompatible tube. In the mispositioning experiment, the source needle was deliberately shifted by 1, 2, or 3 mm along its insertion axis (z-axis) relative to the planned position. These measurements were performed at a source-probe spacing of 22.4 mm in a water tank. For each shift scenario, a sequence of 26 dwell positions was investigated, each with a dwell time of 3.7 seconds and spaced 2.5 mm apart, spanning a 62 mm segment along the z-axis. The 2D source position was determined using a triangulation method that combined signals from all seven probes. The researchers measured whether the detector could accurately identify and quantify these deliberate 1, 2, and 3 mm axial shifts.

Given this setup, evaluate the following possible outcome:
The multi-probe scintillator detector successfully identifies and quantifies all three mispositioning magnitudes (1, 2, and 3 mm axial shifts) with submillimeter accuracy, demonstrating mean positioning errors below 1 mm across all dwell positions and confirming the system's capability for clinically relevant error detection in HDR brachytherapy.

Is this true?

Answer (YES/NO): YES